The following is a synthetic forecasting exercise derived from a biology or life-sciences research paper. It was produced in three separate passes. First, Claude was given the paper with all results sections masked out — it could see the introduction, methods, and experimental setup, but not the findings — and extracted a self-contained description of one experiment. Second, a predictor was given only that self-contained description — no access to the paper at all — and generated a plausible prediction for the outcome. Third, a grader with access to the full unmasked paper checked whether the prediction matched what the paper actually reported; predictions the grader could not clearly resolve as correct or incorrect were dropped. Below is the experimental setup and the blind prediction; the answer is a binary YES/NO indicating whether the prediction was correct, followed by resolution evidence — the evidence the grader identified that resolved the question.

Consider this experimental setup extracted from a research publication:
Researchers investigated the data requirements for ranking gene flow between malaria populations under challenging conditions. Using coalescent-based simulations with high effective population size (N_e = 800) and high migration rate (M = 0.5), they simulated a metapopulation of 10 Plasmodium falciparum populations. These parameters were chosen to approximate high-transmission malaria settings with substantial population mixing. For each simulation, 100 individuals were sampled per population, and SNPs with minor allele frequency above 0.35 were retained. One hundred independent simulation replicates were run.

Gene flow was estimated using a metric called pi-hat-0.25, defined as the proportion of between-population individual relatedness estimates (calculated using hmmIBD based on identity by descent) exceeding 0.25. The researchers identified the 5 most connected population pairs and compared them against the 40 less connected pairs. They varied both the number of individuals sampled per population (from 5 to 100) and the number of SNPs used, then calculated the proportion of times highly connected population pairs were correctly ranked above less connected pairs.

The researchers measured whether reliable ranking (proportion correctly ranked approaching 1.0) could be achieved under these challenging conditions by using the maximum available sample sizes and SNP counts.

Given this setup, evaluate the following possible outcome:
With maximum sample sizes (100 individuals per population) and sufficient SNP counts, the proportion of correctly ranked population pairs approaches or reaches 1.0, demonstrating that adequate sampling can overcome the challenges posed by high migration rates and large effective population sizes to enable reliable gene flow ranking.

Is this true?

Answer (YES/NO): NO